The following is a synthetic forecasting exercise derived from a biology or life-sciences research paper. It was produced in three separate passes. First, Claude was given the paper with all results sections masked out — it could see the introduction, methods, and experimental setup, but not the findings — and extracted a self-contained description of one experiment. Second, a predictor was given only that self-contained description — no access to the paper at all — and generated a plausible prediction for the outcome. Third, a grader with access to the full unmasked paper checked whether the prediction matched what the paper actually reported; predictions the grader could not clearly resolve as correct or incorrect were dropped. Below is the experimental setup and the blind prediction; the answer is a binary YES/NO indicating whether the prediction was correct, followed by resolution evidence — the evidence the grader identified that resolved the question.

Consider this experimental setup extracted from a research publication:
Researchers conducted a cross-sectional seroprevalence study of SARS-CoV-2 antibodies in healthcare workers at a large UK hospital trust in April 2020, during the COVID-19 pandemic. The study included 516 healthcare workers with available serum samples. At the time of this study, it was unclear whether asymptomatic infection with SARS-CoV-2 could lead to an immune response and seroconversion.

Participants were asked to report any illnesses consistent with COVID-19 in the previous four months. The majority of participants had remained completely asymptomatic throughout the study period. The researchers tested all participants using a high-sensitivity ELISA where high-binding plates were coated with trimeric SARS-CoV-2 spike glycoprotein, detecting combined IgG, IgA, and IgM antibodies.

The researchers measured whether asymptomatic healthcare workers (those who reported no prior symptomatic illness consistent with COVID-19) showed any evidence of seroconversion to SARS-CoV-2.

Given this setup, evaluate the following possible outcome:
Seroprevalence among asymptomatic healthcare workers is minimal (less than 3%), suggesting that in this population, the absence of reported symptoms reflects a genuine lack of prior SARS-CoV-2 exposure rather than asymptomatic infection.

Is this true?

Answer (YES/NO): NO